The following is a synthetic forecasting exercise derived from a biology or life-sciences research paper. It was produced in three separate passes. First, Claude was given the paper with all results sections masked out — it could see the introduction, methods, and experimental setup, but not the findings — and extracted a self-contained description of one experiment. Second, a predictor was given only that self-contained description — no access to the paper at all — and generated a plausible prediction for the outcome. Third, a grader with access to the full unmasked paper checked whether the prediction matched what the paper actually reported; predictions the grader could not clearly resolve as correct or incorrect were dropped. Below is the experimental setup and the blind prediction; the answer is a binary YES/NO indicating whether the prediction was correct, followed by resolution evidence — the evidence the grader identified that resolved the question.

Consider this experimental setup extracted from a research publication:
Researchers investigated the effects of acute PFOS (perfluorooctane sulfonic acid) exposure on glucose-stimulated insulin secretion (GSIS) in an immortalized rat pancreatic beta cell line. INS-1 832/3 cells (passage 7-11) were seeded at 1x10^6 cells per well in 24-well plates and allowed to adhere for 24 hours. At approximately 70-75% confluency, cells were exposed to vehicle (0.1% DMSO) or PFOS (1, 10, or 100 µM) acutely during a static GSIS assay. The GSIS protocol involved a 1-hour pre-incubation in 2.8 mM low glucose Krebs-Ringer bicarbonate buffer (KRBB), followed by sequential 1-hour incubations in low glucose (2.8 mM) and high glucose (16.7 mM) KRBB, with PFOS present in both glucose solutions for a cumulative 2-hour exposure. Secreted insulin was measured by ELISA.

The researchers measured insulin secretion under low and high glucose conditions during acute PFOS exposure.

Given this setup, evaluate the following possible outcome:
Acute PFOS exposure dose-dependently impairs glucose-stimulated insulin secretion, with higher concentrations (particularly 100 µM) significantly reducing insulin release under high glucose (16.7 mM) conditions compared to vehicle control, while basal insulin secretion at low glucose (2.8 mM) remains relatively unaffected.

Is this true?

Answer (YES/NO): NO